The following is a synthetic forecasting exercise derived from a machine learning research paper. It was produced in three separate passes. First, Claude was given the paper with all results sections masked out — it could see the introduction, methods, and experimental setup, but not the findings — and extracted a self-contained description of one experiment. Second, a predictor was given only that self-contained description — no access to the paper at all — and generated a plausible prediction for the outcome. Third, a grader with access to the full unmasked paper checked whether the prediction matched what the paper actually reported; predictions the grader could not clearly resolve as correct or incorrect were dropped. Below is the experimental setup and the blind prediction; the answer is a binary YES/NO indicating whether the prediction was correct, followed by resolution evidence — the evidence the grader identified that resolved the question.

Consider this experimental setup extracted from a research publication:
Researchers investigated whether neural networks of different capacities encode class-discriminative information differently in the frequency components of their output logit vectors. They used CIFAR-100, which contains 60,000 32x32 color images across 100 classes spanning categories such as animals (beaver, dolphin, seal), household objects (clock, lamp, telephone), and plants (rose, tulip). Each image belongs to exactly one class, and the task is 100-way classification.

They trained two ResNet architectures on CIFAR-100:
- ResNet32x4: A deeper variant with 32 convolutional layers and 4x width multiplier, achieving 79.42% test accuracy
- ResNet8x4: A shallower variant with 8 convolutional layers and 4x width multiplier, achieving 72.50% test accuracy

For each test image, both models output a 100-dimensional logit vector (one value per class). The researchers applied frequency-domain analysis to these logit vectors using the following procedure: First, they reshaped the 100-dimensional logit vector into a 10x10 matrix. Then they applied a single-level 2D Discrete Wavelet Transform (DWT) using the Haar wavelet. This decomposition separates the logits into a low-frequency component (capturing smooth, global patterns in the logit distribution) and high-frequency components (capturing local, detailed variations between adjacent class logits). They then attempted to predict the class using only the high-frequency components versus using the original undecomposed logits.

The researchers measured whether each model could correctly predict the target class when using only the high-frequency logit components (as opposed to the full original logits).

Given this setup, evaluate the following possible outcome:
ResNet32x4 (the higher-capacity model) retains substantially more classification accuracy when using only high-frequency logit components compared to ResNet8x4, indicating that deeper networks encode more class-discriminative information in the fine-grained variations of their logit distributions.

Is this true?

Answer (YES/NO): YES